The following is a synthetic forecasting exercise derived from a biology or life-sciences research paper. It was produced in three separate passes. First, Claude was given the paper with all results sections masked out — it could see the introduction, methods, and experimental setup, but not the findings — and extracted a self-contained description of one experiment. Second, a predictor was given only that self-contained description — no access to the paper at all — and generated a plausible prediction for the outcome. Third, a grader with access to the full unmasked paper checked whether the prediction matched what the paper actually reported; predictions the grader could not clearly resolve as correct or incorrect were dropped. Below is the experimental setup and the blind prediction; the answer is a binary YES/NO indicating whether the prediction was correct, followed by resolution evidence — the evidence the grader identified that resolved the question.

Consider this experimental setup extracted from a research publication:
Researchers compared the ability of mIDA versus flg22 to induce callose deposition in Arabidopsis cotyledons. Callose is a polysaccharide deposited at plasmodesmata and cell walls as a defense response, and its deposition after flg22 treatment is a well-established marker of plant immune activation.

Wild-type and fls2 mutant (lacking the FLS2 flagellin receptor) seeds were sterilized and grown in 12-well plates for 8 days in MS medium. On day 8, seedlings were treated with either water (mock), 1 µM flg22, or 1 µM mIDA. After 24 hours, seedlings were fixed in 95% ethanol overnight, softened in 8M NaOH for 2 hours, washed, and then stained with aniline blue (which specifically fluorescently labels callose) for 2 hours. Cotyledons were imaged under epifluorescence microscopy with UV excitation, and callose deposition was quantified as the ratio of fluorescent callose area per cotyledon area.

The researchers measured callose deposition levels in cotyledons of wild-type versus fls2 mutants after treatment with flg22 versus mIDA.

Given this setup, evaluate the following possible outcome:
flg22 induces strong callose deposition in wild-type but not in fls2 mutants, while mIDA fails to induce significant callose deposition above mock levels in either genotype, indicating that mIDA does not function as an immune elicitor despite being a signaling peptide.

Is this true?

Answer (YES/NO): NO